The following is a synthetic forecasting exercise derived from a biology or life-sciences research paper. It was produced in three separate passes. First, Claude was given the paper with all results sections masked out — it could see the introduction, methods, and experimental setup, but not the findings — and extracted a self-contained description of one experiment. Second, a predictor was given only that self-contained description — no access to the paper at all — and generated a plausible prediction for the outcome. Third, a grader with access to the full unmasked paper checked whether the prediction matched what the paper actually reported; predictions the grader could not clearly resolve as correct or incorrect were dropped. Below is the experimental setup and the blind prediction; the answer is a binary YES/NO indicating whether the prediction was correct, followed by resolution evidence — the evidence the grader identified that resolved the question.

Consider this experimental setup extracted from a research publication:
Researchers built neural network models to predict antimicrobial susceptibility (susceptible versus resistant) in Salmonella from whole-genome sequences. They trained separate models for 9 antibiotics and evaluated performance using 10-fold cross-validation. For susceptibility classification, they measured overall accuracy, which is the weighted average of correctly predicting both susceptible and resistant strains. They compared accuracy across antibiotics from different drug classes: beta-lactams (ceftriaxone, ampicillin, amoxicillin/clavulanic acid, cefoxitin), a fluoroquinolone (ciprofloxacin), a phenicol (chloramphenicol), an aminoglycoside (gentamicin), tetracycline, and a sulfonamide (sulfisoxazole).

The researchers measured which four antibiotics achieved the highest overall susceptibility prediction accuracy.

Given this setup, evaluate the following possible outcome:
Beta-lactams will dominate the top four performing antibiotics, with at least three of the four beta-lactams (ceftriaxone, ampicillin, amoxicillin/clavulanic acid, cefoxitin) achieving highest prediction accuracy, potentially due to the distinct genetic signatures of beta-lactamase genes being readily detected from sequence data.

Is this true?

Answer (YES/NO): NO